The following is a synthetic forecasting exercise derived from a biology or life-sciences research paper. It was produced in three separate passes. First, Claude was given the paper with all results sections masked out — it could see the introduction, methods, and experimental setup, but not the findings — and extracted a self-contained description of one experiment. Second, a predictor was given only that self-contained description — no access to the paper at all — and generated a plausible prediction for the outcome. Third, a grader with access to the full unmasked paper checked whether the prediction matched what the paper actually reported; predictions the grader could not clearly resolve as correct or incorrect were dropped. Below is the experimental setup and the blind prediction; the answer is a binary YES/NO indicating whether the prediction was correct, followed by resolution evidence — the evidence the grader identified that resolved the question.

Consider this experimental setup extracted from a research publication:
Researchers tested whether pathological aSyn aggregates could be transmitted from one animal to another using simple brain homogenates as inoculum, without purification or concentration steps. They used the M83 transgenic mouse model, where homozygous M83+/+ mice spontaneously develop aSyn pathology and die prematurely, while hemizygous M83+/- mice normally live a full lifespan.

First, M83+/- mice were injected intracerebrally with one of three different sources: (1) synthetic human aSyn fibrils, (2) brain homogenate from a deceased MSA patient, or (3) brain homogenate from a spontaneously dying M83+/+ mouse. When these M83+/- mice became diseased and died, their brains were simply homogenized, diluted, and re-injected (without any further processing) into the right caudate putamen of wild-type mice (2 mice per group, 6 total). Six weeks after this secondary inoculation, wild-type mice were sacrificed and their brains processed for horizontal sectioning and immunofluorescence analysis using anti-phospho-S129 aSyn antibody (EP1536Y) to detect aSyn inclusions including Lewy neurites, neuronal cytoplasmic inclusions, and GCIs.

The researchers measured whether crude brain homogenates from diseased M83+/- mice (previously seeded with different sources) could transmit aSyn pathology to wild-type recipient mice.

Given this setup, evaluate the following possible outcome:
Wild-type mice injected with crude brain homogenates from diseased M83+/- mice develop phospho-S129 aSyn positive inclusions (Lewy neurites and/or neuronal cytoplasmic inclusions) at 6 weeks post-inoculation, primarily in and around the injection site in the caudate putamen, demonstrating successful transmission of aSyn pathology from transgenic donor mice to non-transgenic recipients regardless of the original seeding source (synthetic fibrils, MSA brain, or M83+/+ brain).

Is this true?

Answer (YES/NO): NO